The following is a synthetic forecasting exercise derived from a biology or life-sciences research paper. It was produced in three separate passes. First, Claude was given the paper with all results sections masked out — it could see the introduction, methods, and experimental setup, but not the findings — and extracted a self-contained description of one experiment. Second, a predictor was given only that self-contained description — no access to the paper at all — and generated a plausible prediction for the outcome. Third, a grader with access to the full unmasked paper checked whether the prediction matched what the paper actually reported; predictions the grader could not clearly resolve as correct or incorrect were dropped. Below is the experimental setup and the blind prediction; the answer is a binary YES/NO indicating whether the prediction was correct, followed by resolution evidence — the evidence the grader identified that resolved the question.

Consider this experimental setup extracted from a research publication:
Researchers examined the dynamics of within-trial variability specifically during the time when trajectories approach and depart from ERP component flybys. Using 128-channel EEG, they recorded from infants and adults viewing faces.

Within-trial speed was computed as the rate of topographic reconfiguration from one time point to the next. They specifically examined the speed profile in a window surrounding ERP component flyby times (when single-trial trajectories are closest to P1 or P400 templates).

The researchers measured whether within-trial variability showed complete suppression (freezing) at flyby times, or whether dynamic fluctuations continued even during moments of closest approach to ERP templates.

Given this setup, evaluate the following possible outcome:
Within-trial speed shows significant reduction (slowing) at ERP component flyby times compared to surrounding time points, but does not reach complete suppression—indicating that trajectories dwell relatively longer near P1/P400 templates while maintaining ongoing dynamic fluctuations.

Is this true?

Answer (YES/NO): YES